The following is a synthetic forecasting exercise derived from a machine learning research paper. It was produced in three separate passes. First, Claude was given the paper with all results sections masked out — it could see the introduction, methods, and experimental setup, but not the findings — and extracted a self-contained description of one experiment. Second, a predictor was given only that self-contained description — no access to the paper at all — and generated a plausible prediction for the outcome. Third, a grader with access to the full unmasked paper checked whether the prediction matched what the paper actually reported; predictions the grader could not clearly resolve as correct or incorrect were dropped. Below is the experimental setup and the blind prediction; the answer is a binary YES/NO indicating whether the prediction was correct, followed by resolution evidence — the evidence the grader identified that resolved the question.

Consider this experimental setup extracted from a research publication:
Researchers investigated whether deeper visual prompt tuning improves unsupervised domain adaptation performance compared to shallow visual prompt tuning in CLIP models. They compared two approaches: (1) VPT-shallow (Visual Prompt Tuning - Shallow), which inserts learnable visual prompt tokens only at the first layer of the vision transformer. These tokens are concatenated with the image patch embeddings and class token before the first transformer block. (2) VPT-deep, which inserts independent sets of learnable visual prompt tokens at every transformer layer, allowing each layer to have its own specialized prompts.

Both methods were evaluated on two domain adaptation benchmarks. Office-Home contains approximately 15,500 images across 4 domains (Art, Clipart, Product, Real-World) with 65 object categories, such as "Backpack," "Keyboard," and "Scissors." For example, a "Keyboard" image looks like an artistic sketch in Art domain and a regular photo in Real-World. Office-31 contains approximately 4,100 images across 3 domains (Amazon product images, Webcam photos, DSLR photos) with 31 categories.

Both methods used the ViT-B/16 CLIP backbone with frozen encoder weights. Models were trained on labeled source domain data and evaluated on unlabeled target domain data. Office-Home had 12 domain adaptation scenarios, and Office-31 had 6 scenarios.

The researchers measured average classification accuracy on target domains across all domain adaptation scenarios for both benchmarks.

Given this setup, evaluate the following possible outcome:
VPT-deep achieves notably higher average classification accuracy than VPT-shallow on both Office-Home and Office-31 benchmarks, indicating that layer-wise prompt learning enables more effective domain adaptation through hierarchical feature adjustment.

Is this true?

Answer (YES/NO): NO